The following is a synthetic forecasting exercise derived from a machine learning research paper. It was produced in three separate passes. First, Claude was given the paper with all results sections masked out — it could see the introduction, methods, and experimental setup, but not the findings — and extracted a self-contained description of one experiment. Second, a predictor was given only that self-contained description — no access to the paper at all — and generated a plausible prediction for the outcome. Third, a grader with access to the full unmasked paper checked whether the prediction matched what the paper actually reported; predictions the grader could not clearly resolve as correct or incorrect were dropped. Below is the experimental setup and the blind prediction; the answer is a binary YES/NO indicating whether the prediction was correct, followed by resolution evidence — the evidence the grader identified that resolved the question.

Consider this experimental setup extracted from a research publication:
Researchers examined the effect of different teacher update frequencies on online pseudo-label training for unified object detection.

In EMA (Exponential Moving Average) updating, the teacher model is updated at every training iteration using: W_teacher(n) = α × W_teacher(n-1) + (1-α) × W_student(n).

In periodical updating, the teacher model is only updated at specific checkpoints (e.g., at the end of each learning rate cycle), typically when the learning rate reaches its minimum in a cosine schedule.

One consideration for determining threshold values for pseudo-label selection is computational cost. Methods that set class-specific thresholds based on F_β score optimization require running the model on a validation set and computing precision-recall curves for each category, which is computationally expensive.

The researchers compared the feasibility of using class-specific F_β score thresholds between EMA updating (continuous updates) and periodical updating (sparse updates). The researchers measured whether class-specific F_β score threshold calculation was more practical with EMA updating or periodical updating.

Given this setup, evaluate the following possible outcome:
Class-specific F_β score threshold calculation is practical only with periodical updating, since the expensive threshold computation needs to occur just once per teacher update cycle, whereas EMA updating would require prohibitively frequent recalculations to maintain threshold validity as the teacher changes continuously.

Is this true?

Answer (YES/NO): YES